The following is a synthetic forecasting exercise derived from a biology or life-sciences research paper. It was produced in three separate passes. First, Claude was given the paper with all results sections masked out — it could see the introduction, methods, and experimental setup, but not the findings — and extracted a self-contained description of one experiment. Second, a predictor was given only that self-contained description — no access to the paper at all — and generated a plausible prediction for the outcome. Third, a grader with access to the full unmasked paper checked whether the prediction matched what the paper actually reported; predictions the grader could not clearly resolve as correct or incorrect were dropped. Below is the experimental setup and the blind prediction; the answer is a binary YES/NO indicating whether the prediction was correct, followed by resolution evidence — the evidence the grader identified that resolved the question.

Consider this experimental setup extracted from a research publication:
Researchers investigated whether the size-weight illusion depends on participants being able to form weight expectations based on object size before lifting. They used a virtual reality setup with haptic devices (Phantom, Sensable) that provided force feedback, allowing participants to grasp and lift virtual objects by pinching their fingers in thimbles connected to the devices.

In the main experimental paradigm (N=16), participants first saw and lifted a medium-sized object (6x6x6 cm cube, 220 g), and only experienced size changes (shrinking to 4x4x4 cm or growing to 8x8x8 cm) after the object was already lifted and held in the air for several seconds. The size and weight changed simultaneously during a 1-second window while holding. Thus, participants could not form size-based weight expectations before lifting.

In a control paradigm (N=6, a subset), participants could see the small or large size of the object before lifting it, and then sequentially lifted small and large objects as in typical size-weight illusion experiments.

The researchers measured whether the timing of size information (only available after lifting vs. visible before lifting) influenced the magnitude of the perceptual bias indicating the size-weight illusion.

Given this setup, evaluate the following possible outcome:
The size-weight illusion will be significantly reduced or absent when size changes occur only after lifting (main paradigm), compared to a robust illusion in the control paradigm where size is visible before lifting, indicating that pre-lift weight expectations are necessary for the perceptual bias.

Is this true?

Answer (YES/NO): YES